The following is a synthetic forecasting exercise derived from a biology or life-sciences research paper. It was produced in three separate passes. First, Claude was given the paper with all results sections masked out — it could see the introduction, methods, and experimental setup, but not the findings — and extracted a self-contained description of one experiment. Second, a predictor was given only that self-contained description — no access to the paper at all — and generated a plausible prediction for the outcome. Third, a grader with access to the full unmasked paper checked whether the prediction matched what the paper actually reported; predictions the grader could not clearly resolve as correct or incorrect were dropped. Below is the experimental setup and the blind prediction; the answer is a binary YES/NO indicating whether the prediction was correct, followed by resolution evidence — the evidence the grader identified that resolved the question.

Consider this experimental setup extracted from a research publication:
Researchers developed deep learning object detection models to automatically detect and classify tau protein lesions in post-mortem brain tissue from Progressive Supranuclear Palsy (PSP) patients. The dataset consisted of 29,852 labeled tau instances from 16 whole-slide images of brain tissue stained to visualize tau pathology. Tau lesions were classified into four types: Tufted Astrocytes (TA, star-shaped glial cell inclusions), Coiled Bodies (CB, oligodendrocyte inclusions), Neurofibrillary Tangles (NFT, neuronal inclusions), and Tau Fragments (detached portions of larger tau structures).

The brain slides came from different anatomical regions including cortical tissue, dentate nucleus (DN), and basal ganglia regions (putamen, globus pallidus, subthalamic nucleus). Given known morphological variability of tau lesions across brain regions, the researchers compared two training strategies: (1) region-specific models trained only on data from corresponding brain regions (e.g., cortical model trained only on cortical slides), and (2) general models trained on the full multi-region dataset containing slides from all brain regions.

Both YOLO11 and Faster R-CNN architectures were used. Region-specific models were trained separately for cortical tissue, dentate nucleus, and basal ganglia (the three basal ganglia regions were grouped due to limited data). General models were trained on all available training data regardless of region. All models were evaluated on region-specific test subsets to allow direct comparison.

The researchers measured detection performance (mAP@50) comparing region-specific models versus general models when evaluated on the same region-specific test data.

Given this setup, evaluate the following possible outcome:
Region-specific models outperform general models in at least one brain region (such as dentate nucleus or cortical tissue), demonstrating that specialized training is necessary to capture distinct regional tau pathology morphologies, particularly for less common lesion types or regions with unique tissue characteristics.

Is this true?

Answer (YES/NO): NO